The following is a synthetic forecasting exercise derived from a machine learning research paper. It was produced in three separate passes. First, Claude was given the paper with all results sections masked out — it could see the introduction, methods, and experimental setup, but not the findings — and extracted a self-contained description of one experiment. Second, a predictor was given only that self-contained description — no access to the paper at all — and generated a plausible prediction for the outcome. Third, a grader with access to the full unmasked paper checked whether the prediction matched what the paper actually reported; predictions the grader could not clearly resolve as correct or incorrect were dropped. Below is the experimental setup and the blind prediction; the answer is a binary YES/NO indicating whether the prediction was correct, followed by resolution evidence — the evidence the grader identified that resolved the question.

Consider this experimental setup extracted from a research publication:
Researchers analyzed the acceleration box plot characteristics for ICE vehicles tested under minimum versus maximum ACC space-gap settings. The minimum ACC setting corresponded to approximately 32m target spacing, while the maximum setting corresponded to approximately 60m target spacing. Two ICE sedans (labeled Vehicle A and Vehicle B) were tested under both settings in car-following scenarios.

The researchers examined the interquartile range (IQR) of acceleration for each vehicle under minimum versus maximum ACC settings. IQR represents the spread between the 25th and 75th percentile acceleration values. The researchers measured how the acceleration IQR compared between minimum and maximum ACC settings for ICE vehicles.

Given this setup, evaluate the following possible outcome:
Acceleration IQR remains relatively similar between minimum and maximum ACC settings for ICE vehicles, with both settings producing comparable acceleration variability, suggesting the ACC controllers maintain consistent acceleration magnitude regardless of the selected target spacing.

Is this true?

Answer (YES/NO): NO